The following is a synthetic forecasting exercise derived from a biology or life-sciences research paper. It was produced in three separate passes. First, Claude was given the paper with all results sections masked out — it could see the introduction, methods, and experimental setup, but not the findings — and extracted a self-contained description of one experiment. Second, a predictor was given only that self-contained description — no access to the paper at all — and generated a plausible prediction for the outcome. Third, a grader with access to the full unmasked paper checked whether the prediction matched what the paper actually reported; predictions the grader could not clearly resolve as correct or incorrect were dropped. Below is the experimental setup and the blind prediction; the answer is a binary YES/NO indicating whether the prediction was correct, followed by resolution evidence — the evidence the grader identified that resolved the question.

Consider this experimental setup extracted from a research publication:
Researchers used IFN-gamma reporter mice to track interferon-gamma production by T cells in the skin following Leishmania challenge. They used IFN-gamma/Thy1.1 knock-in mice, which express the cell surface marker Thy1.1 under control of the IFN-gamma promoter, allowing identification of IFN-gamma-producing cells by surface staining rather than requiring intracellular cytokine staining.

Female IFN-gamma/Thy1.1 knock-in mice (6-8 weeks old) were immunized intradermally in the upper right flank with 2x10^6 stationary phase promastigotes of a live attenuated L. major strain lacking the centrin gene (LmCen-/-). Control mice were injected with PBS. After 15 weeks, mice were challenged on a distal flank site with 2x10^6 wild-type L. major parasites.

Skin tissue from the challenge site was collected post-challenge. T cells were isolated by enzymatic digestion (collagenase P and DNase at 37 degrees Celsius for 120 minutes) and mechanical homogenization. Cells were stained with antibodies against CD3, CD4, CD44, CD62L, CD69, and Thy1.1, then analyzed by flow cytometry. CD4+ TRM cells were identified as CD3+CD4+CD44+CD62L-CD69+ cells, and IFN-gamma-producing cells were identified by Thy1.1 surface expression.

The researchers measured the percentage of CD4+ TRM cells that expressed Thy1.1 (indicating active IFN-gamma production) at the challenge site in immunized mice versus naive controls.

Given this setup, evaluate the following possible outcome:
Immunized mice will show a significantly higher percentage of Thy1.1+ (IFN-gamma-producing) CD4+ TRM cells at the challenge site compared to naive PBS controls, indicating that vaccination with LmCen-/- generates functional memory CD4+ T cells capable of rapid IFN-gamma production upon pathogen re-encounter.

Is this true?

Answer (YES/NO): YES